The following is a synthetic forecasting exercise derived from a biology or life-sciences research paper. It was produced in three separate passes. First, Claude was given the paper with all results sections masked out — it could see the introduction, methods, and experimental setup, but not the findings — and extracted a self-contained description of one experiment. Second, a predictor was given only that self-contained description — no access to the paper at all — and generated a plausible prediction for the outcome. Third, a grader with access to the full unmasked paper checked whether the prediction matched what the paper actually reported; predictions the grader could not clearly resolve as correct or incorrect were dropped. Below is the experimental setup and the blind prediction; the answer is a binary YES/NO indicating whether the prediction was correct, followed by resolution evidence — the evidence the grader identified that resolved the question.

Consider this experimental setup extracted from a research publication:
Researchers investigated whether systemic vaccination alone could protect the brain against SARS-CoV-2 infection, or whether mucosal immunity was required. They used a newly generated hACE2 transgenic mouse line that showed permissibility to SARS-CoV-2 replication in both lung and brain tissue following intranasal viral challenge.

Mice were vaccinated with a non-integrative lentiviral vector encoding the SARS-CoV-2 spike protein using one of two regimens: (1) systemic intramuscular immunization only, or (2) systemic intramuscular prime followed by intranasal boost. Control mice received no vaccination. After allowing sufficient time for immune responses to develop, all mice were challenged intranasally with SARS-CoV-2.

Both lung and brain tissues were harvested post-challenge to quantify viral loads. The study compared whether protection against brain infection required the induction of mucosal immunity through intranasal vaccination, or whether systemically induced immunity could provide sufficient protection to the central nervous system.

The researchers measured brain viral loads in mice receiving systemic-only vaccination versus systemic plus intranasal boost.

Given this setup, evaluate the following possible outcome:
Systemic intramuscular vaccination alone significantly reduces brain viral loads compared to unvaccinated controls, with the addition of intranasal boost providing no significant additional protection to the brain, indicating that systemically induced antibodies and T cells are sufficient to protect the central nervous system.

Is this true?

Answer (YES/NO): NO